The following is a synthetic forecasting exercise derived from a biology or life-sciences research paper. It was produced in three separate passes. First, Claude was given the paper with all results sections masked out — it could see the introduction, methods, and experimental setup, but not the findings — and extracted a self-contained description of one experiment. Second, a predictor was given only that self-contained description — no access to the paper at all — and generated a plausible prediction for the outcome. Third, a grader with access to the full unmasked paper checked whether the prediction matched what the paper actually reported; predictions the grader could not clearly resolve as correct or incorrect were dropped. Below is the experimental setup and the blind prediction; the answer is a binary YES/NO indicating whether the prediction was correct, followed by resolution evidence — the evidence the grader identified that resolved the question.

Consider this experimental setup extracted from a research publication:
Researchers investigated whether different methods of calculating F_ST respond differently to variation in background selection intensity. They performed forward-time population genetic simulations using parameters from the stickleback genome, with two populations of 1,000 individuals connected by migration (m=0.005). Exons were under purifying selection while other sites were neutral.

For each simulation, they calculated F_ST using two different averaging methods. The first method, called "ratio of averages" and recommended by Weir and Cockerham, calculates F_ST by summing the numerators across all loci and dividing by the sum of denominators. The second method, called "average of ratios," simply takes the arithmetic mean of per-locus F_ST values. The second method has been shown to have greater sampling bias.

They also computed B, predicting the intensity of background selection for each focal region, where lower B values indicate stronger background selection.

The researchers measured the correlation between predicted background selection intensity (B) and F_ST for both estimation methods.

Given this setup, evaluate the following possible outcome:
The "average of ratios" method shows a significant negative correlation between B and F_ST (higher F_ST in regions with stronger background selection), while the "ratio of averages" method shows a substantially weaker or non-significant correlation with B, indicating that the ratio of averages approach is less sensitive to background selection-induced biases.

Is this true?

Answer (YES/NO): NO